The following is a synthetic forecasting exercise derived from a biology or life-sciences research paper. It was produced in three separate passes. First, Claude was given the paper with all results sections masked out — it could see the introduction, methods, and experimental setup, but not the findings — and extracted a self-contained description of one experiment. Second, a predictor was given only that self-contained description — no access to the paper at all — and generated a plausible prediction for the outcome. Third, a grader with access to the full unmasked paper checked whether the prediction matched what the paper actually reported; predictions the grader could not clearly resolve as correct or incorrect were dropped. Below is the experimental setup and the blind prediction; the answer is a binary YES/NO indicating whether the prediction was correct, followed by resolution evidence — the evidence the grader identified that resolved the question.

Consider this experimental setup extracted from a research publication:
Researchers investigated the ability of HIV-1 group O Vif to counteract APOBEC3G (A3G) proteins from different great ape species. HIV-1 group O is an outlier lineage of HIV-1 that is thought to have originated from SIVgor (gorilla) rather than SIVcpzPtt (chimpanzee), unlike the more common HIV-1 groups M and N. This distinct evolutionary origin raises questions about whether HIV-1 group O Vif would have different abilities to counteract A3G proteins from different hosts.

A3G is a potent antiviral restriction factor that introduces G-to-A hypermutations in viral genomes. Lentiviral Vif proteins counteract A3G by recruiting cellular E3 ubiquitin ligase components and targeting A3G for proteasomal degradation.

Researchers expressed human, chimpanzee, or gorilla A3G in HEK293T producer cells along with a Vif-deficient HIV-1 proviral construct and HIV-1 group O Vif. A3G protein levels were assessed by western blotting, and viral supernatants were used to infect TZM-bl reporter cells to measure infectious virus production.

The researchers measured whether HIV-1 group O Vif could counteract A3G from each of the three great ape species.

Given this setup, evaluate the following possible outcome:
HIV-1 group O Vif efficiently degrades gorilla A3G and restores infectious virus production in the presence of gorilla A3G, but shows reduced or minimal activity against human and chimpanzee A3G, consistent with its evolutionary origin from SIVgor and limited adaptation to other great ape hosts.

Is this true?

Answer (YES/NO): NO